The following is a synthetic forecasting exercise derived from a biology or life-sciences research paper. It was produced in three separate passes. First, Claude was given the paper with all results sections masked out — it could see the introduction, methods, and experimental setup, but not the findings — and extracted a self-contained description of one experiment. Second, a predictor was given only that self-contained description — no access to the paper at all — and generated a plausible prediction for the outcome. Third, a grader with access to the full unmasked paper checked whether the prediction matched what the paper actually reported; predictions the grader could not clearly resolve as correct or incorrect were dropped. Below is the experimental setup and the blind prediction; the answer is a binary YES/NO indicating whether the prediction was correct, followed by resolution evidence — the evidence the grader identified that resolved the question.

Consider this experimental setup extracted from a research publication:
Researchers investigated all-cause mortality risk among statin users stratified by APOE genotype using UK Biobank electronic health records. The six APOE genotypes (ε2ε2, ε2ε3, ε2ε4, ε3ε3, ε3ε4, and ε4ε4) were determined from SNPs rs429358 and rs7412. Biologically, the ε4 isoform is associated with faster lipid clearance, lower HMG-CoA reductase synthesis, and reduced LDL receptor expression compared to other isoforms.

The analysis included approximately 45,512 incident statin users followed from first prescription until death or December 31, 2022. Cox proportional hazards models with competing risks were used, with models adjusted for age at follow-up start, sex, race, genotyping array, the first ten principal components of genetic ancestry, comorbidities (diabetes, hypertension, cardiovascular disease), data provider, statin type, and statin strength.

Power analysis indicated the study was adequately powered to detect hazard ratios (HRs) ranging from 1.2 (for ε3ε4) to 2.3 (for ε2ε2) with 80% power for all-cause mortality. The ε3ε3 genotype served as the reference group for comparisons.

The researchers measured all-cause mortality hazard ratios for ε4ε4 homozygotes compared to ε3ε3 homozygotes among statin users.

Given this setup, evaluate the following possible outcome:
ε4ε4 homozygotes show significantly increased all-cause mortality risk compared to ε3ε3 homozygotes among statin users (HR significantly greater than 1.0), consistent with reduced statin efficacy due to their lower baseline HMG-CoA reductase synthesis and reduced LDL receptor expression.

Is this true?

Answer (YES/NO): YES